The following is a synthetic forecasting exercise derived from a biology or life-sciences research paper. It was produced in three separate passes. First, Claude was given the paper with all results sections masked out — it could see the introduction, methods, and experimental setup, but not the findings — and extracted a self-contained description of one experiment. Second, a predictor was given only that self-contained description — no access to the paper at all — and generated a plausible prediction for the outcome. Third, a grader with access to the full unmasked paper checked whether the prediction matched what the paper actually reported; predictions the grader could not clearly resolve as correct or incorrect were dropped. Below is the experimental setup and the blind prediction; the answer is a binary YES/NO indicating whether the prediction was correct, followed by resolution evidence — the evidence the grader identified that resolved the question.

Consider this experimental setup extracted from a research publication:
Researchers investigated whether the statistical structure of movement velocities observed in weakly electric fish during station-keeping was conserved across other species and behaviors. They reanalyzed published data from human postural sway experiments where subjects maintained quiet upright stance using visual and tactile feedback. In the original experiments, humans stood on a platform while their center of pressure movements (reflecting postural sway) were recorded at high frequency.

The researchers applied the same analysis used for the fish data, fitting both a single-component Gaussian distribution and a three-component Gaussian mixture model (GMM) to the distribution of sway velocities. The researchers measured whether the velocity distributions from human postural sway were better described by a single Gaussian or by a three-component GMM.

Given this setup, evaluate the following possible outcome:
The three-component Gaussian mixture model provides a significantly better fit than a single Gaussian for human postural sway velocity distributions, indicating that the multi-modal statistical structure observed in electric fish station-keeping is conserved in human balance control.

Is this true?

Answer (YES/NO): YES